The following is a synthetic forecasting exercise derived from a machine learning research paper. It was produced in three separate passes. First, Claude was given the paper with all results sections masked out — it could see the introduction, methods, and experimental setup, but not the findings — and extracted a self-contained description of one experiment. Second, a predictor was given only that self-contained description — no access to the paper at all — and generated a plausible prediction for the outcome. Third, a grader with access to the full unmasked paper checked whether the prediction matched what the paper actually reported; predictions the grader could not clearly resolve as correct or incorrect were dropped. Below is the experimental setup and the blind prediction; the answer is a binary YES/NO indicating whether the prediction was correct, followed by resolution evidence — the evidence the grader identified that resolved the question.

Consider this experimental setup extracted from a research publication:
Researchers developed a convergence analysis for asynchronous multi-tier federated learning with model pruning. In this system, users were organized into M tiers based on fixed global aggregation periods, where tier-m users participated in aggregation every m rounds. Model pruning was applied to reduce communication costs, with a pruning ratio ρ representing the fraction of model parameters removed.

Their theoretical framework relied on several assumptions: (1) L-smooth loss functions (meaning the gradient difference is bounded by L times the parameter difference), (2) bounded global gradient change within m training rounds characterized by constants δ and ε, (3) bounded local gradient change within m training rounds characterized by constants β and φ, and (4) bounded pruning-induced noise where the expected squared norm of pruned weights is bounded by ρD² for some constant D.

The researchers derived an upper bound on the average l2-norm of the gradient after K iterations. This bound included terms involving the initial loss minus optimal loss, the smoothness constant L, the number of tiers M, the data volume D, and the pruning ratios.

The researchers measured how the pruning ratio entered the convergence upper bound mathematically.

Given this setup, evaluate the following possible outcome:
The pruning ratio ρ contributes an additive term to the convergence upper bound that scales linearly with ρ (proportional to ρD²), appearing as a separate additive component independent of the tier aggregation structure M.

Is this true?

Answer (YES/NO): NO